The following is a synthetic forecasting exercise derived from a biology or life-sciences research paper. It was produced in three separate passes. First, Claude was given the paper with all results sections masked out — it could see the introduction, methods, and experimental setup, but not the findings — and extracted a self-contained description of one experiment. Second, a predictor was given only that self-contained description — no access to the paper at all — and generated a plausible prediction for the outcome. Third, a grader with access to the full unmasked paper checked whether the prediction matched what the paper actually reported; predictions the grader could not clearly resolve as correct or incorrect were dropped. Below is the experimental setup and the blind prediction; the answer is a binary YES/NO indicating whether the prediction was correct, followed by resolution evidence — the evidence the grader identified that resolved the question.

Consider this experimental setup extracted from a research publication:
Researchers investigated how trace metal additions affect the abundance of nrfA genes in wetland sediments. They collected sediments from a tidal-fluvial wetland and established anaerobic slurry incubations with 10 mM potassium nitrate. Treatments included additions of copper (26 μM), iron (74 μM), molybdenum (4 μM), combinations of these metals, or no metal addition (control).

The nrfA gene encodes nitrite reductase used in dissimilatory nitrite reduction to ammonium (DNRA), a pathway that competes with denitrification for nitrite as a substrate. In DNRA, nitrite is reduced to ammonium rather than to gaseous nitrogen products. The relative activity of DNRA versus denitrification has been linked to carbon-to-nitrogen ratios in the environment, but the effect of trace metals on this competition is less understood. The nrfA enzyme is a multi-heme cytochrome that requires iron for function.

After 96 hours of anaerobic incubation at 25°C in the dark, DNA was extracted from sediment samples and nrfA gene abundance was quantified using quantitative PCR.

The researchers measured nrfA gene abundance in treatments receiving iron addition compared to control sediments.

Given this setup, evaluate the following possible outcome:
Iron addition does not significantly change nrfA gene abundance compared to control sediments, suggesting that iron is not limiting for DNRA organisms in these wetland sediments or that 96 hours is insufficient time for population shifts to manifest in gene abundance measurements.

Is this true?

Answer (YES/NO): YES